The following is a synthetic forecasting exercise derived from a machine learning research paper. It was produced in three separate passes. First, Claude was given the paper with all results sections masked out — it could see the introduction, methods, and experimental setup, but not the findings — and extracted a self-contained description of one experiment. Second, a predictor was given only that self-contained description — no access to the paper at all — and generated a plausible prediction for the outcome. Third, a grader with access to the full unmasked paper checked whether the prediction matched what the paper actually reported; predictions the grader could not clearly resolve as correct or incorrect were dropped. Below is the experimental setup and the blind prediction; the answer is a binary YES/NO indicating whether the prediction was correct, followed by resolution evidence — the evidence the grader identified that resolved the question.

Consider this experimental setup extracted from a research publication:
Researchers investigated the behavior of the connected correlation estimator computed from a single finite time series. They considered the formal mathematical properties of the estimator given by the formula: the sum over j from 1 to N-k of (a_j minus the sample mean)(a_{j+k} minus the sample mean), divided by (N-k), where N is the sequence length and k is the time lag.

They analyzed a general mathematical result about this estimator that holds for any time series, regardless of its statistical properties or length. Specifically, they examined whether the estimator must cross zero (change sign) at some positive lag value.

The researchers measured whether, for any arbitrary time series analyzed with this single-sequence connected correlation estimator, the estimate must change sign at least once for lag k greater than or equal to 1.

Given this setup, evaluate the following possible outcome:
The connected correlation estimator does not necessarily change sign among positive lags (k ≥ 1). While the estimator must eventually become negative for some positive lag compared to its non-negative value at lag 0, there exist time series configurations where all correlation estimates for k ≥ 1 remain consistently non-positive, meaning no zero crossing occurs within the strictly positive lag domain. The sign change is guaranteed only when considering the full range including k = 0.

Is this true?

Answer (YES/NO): NO